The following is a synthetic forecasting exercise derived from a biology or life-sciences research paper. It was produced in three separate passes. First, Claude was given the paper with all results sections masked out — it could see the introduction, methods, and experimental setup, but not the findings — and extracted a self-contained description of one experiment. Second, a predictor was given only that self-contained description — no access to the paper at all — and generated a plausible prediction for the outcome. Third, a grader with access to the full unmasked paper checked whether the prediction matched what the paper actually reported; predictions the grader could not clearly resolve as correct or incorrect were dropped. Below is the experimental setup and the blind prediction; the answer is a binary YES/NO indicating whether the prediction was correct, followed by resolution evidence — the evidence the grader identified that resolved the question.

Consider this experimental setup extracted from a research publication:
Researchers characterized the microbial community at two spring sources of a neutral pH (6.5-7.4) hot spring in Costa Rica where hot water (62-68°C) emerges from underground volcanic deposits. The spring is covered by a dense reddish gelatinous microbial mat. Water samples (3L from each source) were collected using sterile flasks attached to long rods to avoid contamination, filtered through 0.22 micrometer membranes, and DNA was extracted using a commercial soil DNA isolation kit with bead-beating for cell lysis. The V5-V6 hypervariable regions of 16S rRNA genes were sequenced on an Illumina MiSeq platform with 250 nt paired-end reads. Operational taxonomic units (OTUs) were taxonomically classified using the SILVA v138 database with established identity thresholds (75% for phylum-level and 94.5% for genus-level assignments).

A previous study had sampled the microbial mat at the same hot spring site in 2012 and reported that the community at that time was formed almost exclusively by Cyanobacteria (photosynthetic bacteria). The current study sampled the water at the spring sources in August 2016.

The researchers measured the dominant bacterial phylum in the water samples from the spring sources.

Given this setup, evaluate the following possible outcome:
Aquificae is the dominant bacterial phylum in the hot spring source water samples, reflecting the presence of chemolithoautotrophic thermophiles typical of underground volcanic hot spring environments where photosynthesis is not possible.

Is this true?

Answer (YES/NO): NO